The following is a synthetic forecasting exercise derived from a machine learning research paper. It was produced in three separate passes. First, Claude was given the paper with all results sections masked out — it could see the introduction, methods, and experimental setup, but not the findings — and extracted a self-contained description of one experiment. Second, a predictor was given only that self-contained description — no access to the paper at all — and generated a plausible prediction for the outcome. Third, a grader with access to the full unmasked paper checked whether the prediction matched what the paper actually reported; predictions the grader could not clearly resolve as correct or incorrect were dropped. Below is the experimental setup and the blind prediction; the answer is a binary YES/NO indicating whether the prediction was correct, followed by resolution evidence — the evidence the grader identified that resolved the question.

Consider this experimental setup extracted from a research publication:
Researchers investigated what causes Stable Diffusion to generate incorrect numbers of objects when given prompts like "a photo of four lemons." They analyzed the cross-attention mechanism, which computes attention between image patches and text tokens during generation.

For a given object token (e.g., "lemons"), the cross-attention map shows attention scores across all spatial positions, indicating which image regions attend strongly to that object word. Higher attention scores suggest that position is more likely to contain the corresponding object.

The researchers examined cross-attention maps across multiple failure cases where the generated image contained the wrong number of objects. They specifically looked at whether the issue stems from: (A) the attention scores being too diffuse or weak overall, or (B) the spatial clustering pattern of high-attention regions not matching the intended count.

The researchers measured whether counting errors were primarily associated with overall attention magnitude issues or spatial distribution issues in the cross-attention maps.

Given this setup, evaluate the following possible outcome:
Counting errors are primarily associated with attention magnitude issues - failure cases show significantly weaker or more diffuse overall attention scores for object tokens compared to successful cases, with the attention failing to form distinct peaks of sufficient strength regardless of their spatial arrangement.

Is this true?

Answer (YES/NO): NO